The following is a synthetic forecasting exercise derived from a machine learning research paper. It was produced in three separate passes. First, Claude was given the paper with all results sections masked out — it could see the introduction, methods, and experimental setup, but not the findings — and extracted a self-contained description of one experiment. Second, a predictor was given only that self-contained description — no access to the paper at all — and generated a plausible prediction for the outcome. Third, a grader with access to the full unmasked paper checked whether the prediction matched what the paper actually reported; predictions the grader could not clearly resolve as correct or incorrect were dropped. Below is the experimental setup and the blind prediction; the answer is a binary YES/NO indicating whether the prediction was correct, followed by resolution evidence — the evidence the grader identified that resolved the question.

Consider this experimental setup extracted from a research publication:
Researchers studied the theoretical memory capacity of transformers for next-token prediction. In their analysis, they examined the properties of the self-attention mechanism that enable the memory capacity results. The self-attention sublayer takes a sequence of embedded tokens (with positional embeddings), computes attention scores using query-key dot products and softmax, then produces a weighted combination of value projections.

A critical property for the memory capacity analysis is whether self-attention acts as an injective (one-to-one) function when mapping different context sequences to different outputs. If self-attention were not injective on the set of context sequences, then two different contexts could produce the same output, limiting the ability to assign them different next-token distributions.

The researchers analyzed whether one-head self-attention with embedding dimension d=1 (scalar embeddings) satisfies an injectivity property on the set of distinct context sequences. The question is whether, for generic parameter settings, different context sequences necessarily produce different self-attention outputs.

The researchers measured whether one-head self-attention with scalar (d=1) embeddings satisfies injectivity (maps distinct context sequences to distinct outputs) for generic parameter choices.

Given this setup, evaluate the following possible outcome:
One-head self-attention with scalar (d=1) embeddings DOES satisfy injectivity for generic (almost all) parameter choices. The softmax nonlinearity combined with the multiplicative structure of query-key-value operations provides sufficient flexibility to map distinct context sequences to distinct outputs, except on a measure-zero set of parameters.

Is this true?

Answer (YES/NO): YES